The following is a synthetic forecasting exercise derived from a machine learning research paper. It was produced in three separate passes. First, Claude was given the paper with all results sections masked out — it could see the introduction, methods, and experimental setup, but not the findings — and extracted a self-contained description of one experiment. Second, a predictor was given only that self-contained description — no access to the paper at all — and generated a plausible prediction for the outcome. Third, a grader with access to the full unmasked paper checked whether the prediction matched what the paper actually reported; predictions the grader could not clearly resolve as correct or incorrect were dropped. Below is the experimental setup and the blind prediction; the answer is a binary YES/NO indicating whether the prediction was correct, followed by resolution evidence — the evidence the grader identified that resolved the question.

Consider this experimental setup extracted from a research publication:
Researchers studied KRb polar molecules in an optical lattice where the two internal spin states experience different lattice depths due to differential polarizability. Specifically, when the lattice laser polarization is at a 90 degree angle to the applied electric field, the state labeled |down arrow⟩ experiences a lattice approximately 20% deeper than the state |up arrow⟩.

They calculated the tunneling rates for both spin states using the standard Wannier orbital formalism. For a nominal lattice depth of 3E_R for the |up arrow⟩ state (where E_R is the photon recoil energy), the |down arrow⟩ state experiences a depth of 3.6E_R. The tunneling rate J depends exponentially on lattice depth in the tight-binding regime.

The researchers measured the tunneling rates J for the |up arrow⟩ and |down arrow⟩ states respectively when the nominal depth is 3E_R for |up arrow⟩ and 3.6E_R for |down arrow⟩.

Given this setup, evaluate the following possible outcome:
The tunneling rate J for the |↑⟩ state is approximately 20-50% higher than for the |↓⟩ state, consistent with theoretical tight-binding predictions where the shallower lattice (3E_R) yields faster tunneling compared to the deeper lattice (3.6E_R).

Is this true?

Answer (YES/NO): NO